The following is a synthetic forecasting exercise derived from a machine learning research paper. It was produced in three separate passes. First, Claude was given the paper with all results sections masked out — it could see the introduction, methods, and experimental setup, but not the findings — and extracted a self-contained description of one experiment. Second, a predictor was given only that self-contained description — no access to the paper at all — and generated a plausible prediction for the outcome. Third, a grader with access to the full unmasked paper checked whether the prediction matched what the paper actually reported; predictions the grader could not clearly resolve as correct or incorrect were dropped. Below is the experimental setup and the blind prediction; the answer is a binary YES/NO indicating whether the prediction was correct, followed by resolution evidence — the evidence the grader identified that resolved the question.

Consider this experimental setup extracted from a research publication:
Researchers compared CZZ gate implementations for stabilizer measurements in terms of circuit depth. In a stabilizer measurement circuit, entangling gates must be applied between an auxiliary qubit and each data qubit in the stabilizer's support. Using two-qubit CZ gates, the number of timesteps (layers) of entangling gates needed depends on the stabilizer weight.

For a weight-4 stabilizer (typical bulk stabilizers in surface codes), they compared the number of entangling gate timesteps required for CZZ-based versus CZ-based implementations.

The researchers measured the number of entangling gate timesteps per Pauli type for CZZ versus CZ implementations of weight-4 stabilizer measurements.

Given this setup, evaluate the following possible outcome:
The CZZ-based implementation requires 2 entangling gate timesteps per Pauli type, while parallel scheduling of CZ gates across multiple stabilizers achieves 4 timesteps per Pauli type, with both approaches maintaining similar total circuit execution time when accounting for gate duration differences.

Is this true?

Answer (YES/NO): NO